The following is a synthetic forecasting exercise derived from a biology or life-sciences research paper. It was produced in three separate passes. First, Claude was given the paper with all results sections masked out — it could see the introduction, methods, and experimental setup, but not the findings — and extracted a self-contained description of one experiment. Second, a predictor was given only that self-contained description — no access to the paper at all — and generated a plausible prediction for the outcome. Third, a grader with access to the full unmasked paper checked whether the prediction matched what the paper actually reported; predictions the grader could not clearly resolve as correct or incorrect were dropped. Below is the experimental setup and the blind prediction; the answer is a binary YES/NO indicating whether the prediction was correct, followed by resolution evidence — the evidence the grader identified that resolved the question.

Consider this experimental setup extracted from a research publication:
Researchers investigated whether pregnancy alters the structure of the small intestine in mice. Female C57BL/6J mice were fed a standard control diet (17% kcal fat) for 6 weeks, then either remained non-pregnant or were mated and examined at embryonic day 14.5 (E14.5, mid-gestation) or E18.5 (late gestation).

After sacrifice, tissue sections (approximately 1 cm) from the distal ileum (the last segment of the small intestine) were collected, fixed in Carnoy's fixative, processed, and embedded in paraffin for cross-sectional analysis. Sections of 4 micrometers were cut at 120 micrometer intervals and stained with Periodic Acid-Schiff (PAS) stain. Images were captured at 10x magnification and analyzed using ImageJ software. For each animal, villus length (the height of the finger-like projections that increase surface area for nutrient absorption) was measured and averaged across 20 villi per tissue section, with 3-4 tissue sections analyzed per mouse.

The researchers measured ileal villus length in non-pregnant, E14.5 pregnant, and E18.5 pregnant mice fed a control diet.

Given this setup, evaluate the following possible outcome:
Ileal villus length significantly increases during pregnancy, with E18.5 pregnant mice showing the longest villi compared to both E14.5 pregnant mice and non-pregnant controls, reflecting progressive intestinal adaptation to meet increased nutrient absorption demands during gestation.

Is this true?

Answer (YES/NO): NO